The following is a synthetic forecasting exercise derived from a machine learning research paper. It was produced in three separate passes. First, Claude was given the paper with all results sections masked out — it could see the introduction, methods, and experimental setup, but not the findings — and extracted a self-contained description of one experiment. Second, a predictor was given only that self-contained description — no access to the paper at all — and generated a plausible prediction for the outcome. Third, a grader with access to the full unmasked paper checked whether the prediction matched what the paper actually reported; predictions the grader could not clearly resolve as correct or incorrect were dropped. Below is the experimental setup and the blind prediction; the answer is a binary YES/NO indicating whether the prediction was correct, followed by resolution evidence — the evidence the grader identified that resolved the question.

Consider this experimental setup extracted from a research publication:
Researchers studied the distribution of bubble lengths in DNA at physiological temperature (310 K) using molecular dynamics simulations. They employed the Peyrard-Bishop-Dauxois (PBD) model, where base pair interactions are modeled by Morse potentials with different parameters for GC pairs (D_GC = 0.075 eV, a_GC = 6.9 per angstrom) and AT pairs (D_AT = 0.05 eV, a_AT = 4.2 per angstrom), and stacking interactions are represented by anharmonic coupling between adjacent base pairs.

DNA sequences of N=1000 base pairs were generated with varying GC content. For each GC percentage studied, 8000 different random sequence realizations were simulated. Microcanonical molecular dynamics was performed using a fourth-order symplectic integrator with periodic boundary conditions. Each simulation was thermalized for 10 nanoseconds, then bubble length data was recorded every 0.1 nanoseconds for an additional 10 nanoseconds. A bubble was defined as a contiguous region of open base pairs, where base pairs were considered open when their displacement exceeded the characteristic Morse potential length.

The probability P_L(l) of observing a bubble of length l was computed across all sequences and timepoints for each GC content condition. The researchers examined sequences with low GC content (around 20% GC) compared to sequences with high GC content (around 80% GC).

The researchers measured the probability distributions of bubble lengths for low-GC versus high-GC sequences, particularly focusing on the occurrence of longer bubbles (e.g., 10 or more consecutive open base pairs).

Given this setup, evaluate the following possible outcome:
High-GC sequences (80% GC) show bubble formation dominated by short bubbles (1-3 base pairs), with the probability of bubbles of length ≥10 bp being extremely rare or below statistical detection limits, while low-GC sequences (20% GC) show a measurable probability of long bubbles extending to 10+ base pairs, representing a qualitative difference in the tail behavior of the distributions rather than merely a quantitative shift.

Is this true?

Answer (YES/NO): NO